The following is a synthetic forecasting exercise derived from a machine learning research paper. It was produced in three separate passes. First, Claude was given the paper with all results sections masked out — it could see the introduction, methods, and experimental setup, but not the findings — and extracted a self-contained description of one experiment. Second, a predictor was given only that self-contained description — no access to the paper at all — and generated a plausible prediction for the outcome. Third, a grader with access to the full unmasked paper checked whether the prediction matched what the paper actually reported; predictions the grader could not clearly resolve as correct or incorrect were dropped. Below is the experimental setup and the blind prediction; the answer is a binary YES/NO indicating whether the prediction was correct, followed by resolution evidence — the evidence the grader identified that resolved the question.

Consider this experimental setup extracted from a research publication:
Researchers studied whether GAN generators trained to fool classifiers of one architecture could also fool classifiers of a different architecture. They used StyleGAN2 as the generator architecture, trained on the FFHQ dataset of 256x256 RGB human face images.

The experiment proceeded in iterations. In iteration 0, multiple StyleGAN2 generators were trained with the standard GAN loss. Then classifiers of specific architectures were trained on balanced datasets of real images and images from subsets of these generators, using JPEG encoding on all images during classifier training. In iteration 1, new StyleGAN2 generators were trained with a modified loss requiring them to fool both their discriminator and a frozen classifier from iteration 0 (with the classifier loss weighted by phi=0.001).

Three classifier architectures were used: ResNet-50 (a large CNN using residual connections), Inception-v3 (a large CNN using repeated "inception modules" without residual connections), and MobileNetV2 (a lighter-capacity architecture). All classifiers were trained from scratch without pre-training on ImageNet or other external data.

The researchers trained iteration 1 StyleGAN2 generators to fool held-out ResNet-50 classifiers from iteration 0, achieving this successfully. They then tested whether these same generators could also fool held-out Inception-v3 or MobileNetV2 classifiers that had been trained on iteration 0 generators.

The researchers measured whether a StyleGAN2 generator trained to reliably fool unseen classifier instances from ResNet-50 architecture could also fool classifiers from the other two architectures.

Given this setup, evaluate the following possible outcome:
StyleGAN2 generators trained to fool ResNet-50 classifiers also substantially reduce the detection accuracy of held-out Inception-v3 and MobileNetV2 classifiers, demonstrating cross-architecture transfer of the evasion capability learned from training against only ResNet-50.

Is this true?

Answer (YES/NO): NO